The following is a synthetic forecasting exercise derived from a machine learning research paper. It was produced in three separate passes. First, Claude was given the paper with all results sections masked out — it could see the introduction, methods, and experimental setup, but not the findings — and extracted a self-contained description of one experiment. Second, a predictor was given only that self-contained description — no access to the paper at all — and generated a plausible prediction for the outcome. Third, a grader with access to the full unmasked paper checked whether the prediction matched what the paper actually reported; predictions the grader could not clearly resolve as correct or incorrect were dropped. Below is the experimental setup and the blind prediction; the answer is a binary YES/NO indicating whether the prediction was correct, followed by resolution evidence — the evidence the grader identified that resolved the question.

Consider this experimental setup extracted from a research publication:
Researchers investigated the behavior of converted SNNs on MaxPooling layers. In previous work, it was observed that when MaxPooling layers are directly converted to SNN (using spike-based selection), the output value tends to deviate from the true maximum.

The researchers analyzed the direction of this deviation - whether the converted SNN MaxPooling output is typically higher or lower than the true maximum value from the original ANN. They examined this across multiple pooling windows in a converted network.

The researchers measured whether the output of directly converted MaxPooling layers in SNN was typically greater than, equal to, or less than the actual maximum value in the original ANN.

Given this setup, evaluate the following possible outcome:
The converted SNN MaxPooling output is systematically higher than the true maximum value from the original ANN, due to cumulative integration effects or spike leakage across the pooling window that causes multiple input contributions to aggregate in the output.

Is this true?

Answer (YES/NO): YES